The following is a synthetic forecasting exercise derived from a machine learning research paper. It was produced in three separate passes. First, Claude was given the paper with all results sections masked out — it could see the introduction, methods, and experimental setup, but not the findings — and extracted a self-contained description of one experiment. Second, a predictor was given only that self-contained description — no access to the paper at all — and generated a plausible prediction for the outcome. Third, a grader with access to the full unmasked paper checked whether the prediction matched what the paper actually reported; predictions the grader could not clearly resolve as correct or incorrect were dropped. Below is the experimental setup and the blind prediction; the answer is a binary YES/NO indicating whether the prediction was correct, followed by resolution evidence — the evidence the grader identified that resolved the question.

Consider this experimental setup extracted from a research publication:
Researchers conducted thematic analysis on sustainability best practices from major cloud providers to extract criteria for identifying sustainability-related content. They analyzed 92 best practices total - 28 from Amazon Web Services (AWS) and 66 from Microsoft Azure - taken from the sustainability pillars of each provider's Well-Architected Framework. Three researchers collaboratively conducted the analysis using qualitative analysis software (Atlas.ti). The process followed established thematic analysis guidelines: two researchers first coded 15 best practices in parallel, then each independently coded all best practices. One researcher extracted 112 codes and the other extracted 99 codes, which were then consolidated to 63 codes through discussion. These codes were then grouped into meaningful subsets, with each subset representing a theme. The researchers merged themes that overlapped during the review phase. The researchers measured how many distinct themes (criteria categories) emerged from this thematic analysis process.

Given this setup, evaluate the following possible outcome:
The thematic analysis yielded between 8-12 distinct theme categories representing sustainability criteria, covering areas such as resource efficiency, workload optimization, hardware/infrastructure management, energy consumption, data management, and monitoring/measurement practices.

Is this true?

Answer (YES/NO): NO